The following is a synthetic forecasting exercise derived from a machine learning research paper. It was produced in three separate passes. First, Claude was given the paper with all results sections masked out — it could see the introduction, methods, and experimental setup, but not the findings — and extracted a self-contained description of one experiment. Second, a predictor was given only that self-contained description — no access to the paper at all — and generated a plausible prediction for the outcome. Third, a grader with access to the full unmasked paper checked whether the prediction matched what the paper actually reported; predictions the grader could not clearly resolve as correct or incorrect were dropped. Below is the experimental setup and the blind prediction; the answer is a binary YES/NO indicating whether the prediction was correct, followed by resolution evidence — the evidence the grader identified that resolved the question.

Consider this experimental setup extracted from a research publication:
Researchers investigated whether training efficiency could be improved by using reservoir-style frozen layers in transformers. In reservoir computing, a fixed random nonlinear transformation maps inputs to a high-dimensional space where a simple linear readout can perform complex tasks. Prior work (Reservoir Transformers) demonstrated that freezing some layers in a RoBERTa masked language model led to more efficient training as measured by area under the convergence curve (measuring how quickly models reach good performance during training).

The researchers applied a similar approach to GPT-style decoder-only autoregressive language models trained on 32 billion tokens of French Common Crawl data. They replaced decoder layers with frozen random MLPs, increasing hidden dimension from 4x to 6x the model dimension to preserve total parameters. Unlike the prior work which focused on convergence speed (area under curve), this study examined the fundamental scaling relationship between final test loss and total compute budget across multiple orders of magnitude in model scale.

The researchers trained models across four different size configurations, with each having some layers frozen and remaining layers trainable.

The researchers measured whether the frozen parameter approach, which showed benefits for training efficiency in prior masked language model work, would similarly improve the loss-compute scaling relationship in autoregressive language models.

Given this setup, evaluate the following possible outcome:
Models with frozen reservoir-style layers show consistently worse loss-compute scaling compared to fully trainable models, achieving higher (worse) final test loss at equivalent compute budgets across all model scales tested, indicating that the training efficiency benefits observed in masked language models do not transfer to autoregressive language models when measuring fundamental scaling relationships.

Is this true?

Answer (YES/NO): YES